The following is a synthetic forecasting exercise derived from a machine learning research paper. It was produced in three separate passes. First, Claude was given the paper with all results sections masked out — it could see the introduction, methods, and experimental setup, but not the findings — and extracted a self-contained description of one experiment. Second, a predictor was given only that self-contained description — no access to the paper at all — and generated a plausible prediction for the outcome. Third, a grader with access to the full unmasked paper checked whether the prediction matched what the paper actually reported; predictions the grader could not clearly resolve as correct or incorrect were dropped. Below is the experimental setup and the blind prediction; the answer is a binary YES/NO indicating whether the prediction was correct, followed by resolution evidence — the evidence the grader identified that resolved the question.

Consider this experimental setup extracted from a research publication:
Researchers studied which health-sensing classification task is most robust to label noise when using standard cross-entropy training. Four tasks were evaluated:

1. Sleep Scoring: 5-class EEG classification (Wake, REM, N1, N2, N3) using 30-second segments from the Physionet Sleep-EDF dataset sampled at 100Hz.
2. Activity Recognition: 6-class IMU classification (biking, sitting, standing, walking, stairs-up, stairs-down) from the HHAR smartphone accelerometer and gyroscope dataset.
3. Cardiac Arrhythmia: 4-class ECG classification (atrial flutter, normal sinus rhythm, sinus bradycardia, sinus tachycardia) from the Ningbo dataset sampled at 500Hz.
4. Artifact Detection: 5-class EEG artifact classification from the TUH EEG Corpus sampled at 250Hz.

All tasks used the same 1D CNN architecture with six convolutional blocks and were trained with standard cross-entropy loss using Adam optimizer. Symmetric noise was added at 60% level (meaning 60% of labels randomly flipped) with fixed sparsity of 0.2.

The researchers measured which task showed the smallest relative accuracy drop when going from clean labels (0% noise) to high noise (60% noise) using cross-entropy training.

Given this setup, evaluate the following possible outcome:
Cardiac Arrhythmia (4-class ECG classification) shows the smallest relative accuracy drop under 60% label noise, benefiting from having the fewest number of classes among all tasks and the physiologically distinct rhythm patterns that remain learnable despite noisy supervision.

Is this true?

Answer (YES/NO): NO